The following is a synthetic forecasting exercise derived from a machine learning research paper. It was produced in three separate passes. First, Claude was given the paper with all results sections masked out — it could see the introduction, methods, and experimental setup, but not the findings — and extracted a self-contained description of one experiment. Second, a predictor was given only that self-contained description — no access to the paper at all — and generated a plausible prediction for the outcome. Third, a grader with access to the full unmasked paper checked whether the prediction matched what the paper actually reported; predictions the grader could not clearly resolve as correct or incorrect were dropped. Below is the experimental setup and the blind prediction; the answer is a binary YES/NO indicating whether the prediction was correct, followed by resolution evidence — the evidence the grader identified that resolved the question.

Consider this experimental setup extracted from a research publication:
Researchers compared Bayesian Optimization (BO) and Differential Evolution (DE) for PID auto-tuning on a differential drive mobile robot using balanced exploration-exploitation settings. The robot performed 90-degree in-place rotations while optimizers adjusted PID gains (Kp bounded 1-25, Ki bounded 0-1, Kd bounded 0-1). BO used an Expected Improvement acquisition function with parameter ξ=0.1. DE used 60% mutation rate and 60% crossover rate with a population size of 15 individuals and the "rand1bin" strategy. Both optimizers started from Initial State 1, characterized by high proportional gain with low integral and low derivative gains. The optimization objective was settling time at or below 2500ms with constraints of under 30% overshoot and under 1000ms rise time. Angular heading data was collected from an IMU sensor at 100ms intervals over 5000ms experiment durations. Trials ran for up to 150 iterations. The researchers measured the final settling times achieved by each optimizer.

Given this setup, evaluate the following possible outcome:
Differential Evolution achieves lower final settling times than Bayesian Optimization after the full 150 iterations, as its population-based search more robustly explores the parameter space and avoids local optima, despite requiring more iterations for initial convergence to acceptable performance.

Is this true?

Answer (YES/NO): NO